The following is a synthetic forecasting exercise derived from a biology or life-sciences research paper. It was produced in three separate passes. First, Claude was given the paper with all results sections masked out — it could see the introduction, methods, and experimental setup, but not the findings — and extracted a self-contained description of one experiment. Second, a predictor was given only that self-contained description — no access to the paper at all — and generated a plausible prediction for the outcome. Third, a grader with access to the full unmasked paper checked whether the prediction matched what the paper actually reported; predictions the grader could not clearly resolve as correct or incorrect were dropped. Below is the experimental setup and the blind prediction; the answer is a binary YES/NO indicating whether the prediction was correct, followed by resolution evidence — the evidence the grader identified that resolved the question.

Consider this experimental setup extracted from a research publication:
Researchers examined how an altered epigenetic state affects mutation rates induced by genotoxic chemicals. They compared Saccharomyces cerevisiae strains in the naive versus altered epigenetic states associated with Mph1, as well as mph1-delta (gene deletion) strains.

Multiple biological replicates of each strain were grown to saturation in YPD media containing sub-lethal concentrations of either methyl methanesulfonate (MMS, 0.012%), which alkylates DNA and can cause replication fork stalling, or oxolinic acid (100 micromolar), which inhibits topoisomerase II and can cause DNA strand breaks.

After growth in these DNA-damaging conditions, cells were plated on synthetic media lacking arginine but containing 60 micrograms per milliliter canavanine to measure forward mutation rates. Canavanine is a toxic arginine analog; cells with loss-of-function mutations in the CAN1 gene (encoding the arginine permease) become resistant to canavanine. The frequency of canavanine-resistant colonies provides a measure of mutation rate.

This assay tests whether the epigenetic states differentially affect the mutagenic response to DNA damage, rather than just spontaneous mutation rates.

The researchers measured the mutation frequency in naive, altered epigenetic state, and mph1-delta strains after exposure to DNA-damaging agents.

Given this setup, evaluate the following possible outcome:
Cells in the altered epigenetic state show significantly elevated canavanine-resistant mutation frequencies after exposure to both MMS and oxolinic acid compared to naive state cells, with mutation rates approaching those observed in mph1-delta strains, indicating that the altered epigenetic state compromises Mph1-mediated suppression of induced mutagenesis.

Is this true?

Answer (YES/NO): NO